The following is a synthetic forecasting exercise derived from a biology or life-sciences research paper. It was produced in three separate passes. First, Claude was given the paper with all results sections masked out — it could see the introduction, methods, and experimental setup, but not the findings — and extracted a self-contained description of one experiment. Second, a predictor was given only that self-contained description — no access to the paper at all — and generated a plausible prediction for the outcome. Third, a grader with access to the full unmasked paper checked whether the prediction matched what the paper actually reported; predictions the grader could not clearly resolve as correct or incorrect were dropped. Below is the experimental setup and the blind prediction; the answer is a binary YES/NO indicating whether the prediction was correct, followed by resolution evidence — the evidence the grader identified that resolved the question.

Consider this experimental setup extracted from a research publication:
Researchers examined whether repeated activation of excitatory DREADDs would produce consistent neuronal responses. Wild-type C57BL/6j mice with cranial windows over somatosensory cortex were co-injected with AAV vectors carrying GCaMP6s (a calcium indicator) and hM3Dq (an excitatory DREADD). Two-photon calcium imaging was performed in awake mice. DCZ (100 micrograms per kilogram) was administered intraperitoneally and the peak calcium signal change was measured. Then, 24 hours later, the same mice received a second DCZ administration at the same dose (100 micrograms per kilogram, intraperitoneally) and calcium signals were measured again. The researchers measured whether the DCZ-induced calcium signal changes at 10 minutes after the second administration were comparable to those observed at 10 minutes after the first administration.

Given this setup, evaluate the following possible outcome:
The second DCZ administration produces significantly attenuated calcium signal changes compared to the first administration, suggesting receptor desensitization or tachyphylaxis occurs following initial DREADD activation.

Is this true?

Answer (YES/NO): NO